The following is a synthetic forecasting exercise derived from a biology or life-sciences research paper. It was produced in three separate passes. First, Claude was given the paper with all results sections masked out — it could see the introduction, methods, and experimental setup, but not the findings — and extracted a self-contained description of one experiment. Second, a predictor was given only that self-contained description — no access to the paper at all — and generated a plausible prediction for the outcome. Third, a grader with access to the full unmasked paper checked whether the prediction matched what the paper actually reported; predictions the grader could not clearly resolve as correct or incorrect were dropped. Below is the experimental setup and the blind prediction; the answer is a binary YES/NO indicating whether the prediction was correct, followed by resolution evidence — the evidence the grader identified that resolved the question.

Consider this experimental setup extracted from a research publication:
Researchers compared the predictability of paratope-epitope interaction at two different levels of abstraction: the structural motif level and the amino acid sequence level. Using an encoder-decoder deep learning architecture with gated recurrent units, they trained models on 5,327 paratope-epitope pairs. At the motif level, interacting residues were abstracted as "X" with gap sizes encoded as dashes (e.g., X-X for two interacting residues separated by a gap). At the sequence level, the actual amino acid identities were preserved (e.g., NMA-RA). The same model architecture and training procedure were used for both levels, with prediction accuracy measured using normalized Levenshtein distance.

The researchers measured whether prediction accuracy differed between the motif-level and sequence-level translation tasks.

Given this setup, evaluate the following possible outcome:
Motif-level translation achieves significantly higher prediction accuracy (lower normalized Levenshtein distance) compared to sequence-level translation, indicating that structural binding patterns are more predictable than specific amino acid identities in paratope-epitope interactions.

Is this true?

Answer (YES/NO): YES